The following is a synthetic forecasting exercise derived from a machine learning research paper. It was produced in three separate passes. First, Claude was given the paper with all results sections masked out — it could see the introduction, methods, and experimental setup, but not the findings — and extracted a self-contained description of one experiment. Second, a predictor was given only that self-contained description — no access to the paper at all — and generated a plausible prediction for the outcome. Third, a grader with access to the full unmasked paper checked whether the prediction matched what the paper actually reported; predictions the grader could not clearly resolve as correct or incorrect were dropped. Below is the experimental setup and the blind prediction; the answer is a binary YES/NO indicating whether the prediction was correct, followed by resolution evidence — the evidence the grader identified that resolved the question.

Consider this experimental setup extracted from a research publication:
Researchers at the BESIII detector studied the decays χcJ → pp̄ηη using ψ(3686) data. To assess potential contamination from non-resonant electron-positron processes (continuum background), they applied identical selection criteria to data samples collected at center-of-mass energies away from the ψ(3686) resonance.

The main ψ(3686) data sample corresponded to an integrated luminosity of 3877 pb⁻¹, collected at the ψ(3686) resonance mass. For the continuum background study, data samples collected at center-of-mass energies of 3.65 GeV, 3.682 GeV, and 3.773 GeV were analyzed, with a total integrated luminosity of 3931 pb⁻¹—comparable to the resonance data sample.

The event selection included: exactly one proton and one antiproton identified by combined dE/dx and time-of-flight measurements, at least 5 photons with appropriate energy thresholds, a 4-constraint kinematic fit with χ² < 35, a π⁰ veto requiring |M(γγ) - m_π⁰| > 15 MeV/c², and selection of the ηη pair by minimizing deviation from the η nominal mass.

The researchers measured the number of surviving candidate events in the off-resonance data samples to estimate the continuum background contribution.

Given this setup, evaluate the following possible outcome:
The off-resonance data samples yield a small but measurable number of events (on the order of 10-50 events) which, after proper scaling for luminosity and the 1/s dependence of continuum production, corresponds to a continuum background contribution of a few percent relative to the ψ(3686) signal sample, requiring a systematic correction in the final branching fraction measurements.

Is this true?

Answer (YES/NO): NO